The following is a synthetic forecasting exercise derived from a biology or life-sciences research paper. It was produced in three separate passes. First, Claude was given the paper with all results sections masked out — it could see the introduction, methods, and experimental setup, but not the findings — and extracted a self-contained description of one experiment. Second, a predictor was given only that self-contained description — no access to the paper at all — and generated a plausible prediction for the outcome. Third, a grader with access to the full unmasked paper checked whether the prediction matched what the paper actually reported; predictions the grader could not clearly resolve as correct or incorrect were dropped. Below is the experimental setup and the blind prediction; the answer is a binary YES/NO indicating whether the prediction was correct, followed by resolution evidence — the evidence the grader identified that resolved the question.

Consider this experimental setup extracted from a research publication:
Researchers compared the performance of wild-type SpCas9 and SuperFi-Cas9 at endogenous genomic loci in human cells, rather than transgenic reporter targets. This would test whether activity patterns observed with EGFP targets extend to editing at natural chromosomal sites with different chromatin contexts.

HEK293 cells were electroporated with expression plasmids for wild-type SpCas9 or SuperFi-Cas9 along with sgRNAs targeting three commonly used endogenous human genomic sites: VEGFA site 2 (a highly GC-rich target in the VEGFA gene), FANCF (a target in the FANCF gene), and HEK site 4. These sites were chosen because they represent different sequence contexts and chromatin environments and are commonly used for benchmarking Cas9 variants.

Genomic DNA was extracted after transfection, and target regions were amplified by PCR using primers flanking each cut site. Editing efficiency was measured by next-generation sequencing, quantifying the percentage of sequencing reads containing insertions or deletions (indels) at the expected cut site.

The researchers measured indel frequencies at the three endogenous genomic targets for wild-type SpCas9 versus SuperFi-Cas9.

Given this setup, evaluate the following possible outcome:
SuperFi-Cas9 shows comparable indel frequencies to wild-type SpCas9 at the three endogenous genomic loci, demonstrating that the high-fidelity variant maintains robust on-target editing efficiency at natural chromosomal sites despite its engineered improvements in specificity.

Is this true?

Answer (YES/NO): NO